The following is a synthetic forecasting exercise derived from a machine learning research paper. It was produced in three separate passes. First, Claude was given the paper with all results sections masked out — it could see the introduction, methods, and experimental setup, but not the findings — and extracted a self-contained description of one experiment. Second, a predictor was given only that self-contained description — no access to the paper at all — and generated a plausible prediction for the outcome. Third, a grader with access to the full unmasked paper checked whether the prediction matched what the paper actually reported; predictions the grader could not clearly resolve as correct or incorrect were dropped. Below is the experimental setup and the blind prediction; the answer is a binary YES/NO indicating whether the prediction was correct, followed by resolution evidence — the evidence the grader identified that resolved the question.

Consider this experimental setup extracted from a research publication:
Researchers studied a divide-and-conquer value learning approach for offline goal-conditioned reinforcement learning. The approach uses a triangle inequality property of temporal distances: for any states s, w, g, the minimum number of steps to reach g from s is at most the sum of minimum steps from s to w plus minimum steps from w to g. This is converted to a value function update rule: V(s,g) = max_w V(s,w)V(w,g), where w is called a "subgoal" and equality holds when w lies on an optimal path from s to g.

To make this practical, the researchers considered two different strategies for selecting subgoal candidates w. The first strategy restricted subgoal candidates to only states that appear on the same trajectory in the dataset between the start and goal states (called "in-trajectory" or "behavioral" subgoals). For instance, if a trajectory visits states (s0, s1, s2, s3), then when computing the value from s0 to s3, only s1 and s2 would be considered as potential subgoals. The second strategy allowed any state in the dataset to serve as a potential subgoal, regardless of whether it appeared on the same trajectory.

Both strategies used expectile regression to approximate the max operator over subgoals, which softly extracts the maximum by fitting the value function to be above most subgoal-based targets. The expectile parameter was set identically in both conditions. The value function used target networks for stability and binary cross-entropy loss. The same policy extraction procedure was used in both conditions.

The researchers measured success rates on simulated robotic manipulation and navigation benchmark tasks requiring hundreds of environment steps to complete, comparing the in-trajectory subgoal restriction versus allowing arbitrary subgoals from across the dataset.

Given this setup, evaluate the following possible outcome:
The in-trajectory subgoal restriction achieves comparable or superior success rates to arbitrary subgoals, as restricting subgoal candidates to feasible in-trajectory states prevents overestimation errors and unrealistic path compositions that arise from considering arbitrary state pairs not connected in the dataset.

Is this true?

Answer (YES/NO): YES